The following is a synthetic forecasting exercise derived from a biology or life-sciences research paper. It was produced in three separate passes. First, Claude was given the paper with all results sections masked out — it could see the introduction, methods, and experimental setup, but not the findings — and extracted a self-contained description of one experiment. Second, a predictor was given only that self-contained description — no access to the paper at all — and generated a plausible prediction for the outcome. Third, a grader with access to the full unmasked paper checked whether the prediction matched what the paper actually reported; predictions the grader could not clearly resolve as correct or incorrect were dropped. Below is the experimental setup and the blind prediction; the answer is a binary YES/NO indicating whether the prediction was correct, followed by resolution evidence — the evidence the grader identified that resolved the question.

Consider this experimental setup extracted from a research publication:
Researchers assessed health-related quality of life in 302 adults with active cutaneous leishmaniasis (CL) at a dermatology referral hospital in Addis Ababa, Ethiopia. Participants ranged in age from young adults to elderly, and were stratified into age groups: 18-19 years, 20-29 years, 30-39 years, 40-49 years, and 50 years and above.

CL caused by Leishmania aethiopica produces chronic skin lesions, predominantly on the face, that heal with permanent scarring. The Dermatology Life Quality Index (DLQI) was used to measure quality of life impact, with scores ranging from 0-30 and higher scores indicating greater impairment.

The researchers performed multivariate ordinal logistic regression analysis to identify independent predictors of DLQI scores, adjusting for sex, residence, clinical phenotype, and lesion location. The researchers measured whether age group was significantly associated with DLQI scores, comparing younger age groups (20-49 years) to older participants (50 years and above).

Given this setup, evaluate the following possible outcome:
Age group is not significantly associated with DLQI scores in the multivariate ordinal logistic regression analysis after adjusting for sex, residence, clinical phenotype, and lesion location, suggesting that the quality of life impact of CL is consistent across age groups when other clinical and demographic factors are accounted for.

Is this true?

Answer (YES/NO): NO